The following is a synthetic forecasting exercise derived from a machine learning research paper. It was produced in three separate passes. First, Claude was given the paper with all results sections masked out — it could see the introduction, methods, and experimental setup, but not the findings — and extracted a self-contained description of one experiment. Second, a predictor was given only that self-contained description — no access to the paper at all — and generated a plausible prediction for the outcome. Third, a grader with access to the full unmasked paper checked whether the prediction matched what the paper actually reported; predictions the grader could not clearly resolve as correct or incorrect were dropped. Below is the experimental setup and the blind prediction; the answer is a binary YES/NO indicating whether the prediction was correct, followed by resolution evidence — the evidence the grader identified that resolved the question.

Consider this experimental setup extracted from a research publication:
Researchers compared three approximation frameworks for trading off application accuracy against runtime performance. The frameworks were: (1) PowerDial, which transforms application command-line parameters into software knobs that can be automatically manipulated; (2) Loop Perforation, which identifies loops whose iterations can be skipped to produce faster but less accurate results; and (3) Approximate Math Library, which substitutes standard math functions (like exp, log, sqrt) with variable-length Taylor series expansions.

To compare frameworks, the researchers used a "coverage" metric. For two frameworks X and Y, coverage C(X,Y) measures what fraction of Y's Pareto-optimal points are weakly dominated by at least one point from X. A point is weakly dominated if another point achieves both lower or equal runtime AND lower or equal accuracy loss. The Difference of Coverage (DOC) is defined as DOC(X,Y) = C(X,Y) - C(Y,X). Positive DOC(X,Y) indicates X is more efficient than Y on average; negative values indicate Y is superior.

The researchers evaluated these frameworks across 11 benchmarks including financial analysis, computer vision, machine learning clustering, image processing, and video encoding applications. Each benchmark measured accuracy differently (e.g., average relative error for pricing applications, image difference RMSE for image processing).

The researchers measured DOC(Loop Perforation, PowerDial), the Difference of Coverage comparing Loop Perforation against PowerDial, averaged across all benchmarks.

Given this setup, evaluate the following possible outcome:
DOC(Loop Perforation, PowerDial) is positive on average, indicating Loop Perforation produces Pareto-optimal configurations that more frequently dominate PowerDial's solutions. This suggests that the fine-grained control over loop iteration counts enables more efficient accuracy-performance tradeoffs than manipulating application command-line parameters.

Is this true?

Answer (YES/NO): NO